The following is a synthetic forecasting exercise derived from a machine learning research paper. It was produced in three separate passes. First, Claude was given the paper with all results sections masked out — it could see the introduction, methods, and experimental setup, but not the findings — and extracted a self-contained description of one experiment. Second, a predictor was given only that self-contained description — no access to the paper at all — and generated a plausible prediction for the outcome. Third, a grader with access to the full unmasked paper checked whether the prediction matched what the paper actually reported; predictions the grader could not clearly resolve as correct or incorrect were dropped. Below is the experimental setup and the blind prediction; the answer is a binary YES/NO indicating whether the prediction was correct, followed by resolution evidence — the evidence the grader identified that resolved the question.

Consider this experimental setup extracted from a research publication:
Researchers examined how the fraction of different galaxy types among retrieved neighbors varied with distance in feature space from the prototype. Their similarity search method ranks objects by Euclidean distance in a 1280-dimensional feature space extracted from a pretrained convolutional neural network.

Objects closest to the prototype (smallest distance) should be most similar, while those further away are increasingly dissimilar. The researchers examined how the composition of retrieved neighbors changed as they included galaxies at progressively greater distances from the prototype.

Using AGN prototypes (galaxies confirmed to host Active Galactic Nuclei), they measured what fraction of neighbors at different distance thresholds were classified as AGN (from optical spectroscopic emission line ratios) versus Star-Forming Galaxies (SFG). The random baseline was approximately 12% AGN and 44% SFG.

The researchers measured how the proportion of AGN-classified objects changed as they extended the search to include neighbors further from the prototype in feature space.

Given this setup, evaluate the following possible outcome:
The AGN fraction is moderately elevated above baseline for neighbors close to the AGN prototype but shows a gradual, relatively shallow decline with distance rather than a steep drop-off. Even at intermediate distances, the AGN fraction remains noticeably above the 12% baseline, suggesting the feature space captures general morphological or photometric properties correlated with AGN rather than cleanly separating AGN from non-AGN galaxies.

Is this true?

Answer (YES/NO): NO